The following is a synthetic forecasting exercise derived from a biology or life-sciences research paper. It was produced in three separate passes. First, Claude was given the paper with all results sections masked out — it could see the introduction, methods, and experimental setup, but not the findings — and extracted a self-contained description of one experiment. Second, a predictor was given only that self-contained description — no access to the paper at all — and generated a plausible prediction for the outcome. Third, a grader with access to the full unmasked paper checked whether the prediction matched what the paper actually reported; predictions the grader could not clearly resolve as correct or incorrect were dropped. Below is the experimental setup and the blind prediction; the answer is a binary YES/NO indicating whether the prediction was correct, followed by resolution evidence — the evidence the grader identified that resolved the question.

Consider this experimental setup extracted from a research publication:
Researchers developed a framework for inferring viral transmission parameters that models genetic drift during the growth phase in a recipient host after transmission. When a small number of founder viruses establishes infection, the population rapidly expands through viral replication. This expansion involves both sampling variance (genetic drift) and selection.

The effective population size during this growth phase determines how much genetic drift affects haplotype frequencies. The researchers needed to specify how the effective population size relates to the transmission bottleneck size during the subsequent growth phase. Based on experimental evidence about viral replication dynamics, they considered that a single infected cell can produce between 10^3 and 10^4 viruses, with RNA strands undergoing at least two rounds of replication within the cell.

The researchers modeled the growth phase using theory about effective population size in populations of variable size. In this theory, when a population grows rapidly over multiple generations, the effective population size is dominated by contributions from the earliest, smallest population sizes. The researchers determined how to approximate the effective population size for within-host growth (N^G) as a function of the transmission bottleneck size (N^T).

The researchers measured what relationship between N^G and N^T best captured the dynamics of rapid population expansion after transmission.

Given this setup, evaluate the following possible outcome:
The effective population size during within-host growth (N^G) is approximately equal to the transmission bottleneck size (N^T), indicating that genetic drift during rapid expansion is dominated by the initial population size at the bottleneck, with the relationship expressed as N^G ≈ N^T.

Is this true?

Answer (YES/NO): NO